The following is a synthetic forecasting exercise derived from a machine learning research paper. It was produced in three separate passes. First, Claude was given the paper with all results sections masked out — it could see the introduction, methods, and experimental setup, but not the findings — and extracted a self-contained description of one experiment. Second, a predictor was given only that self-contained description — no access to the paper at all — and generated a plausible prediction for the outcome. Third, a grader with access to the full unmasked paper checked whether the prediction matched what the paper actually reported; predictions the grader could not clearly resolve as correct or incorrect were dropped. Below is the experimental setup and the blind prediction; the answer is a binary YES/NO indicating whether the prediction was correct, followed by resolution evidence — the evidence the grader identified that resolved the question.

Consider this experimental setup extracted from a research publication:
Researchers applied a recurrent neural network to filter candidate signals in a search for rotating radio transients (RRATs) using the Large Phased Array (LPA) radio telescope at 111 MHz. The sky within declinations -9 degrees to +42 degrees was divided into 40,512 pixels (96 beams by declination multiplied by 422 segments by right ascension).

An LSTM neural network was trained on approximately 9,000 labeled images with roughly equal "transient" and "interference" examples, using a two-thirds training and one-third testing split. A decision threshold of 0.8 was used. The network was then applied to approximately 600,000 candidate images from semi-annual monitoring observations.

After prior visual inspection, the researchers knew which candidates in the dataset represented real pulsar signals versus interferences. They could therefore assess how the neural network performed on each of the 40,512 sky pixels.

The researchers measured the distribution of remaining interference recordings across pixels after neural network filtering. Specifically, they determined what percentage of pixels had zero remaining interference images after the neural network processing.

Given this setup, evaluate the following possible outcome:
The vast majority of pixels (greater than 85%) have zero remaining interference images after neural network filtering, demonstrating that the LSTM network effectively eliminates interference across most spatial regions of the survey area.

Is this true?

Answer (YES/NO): NO